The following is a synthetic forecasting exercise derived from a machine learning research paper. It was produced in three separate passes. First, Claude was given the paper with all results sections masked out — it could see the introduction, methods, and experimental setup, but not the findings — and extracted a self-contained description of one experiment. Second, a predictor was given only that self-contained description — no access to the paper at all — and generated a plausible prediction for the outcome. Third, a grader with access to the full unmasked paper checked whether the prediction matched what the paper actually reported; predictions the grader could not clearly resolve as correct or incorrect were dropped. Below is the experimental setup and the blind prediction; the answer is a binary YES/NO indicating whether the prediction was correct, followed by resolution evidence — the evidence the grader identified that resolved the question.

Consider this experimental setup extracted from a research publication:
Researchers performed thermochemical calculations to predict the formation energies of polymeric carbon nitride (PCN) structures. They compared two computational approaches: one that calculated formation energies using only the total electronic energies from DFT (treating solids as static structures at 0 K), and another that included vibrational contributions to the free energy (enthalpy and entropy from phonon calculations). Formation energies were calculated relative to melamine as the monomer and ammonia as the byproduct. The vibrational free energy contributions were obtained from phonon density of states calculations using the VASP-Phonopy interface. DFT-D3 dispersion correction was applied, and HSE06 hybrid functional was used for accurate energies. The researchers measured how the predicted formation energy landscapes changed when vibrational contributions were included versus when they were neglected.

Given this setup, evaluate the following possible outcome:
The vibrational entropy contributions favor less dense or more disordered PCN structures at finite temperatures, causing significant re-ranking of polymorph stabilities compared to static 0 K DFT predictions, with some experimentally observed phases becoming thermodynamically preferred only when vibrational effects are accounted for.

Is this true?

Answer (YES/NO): NO